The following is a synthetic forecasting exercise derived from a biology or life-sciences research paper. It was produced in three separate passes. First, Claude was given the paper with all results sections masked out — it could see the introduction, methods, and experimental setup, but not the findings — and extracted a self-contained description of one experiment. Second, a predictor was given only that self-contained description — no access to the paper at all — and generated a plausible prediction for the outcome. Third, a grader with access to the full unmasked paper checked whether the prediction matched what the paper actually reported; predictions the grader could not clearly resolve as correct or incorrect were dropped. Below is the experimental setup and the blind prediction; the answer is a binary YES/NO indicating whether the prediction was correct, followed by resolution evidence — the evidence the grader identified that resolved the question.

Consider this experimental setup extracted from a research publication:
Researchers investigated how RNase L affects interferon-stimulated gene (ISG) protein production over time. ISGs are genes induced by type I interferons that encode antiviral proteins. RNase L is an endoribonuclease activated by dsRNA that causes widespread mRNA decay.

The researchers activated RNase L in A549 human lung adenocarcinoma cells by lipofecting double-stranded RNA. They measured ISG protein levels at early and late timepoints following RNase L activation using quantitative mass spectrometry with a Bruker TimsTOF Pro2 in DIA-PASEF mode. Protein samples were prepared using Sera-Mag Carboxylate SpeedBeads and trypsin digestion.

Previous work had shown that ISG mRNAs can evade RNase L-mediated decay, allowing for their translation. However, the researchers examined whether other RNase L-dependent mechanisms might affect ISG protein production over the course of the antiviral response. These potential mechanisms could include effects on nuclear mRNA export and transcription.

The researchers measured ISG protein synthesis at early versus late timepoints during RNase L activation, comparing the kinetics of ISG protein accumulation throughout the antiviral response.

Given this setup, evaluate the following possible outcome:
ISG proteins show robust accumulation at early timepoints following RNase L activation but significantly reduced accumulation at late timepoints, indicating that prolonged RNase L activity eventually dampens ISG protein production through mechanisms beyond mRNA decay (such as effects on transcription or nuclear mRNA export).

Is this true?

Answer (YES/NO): YES